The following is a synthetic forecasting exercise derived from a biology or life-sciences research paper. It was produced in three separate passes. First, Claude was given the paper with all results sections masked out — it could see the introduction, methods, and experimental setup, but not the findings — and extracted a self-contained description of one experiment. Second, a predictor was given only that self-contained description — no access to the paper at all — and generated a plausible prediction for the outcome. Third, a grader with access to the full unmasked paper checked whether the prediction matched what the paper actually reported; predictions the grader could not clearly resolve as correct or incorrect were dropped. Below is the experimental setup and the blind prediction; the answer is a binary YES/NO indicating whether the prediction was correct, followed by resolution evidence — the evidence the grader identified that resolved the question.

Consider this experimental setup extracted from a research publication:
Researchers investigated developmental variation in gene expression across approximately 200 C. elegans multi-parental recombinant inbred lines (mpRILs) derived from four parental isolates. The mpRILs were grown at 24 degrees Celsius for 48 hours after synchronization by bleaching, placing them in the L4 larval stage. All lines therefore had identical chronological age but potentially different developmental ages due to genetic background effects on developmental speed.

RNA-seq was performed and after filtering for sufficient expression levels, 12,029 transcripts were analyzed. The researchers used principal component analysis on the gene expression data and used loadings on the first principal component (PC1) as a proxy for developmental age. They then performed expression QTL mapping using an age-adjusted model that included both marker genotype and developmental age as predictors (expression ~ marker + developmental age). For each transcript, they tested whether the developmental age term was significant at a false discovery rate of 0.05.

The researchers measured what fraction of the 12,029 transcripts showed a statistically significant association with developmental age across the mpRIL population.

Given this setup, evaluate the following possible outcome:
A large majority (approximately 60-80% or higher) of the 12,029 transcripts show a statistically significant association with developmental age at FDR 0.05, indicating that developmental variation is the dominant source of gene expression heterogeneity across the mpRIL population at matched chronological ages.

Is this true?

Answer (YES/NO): YES